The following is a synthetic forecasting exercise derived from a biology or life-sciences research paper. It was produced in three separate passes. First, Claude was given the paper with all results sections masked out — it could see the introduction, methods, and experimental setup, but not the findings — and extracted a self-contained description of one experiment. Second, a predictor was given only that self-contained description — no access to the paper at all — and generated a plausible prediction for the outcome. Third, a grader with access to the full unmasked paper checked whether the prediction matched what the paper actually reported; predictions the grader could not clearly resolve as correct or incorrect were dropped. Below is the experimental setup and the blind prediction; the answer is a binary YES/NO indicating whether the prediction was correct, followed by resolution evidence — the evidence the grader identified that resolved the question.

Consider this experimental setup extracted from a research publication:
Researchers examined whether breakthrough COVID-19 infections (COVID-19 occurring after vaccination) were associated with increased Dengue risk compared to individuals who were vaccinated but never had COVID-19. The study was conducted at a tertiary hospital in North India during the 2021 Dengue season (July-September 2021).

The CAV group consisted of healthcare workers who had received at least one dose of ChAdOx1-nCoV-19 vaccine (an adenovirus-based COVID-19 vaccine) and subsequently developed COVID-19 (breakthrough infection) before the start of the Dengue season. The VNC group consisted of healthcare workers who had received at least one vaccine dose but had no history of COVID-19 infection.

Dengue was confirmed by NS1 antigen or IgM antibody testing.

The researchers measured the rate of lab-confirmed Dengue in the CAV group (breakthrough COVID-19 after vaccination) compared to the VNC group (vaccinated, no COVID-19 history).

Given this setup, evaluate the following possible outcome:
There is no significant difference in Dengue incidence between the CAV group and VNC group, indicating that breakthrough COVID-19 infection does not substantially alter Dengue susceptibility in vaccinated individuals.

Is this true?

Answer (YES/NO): YES